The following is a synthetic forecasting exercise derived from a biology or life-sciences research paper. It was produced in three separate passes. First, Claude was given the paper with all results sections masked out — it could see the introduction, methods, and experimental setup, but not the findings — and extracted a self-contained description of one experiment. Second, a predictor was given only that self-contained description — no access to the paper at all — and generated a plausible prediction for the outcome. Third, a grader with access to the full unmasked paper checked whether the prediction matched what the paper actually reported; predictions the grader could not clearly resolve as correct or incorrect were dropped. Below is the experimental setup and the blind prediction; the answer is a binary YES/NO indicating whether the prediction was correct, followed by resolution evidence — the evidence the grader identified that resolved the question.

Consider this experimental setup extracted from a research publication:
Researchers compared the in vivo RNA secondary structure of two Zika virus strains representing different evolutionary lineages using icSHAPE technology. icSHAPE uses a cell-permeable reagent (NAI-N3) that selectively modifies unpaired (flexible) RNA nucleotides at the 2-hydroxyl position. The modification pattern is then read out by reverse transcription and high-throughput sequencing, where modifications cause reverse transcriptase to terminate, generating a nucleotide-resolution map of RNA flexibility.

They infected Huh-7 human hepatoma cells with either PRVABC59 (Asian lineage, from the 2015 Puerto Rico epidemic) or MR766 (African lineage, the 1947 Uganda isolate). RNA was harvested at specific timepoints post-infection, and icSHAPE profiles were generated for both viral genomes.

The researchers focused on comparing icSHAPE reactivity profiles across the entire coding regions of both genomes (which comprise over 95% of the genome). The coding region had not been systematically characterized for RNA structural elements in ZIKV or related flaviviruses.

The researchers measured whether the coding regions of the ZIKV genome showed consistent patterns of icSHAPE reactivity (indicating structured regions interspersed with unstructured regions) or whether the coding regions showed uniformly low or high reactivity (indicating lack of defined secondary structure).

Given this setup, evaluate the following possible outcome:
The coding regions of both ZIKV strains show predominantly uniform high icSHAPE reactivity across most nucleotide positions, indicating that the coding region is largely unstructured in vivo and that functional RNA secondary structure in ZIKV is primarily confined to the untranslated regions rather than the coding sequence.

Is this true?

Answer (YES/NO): NO